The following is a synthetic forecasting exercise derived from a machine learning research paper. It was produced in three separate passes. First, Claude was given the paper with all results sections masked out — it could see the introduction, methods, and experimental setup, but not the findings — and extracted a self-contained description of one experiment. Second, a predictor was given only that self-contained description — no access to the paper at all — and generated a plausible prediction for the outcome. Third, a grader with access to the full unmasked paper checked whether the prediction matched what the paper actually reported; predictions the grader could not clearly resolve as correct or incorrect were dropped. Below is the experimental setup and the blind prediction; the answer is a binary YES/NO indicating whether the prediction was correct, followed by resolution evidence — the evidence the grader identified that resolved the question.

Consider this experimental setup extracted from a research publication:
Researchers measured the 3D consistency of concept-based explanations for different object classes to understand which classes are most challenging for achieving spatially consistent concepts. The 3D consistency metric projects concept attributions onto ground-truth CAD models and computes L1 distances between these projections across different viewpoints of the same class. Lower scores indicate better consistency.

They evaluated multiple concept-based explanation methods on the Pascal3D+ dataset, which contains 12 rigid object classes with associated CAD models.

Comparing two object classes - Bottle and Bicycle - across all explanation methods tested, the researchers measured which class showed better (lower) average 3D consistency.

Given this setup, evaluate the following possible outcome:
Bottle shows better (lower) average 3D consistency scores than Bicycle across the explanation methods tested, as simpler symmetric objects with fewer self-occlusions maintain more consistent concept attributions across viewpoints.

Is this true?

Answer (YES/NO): YES